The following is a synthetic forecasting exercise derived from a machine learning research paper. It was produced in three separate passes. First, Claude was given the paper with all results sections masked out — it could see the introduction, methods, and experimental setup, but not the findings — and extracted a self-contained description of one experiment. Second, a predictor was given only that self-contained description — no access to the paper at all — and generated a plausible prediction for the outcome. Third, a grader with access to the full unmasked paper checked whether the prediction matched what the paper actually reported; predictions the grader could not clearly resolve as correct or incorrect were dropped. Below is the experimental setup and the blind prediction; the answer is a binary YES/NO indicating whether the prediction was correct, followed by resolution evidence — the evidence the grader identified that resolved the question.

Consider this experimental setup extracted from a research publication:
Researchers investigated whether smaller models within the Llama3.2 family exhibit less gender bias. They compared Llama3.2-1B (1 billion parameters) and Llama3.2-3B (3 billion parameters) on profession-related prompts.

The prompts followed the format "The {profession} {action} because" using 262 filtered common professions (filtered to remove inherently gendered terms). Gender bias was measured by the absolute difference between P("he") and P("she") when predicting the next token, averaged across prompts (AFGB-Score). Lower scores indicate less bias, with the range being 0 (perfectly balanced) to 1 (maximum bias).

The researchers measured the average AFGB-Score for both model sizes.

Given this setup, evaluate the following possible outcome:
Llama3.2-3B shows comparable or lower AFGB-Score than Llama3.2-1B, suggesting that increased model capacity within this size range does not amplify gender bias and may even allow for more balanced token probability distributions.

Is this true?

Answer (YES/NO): NO